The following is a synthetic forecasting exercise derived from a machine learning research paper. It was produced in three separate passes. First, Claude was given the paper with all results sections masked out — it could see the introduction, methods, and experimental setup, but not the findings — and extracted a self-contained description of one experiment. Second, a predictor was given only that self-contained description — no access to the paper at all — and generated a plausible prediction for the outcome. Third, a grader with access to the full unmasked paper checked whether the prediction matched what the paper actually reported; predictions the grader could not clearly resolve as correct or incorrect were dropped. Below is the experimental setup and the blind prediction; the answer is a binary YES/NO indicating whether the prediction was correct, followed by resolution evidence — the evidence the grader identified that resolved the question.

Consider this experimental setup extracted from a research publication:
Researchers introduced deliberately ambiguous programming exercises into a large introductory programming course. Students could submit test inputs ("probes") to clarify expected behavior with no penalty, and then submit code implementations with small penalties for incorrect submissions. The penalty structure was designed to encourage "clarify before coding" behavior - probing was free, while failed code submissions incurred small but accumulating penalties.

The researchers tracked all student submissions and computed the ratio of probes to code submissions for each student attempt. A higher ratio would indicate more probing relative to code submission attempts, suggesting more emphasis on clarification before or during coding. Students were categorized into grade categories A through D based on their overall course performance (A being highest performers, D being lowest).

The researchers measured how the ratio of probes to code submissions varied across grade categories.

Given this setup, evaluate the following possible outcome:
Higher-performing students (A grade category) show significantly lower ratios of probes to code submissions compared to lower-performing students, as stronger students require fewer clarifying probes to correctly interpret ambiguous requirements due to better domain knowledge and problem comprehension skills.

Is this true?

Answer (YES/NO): NO